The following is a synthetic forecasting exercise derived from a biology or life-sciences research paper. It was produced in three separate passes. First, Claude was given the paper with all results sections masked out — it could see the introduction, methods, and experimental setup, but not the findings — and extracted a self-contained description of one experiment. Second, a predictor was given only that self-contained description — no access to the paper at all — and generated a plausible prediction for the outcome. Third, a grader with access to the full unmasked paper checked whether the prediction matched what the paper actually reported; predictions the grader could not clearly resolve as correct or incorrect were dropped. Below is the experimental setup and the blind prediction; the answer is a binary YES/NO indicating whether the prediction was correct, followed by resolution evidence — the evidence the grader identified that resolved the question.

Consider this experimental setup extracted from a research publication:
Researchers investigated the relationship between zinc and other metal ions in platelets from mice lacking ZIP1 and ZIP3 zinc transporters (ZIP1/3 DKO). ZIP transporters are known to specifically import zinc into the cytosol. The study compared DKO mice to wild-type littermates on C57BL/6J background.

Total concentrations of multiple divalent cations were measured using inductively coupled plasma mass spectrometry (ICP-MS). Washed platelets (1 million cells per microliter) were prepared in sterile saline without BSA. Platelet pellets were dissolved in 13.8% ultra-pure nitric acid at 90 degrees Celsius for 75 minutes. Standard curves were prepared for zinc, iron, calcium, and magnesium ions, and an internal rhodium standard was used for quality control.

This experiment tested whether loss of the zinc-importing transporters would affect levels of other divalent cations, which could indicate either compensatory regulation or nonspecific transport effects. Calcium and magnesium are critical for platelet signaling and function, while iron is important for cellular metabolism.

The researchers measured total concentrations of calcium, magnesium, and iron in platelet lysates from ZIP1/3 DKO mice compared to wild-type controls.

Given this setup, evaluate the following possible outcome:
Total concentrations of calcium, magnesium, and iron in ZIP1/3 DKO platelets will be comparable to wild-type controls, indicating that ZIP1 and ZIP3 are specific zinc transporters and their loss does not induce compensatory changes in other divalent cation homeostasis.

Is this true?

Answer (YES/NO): YES